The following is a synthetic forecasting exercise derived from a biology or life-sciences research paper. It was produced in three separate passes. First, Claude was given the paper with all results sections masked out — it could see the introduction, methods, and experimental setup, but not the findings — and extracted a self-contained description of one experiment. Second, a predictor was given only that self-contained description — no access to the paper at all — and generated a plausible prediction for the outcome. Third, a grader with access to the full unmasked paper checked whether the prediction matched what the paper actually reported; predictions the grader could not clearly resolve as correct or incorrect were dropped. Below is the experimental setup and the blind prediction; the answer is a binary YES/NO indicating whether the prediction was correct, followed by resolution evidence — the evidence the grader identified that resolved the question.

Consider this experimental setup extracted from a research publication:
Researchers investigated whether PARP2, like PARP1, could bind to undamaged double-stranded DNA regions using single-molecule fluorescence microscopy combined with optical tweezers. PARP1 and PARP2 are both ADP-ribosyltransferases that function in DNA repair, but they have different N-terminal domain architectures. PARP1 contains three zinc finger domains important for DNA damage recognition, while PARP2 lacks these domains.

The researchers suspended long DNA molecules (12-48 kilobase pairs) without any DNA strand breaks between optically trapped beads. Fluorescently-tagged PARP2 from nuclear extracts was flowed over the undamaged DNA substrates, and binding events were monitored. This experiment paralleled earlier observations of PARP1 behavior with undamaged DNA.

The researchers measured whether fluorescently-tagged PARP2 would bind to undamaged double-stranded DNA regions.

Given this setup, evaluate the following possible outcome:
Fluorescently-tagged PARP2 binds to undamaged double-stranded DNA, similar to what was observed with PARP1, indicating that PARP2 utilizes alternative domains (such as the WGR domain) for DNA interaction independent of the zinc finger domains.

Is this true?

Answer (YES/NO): NO